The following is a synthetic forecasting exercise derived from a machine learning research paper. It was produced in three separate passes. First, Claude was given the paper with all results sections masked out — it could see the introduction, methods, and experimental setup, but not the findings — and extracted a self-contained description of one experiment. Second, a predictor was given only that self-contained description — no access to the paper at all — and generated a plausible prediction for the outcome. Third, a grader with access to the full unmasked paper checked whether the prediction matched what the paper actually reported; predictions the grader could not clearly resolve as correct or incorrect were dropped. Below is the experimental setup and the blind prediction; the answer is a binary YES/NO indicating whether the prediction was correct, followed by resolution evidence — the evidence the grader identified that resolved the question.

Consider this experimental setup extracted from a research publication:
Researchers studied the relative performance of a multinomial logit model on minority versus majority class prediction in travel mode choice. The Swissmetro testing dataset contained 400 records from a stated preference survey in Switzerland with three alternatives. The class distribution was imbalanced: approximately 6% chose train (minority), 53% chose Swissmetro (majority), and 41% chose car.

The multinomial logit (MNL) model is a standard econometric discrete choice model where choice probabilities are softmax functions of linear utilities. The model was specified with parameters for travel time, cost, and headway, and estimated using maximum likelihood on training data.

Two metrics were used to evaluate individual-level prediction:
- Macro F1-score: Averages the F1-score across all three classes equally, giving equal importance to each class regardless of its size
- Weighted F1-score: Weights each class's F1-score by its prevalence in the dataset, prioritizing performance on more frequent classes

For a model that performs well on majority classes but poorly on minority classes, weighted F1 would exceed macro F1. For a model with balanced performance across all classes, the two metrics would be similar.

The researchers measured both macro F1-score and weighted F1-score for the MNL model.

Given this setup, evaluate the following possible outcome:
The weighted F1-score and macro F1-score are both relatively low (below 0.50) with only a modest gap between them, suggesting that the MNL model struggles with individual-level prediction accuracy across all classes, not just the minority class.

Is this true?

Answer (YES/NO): NO